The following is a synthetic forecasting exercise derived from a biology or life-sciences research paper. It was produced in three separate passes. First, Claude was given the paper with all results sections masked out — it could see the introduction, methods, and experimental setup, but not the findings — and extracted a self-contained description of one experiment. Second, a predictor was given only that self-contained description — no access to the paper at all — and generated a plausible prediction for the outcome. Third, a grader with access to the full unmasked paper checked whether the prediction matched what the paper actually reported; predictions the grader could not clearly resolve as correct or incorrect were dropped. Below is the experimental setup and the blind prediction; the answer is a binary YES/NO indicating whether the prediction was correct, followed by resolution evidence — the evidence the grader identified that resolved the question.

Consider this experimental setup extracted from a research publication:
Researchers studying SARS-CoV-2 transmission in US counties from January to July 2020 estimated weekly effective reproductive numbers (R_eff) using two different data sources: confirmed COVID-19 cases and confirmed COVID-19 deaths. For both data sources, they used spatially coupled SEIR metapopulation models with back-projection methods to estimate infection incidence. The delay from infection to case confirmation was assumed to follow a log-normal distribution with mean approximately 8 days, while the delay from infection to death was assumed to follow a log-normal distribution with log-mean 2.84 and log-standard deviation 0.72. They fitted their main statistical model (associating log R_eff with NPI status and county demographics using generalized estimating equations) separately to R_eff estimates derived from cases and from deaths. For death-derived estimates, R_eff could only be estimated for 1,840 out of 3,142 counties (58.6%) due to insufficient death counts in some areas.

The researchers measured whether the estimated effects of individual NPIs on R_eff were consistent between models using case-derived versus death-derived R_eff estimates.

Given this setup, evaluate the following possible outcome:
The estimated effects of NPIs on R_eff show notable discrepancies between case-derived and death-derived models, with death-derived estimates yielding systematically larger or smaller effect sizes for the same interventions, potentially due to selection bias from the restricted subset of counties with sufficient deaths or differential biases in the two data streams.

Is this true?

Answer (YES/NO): NO